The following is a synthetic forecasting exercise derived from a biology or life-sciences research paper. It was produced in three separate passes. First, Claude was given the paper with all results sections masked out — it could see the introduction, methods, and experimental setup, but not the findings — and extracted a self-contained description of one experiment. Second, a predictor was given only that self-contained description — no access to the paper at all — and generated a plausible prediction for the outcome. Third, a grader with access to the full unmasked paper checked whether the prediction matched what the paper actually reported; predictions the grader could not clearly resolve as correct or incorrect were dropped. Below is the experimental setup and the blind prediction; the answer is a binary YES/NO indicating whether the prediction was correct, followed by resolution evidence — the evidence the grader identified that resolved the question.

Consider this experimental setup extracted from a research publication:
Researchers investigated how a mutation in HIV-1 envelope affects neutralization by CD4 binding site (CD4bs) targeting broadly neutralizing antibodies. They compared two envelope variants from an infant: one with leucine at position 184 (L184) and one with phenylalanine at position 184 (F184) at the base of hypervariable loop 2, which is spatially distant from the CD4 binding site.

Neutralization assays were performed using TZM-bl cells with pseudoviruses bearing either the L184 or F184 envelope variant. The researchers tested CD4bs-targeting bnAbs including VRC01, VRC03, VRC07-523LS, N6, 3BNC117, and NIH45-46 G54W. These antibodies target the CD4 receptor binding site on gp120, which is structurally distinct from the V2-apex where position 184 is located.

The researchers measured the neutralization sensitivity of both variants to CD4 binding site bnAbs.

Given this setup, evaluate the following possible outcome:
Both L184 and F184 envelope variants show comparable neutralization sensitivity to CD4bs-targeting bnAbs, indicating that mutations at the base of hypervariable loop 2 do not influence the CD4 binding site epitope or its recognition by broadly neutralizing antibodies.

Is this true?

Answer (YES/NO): YES